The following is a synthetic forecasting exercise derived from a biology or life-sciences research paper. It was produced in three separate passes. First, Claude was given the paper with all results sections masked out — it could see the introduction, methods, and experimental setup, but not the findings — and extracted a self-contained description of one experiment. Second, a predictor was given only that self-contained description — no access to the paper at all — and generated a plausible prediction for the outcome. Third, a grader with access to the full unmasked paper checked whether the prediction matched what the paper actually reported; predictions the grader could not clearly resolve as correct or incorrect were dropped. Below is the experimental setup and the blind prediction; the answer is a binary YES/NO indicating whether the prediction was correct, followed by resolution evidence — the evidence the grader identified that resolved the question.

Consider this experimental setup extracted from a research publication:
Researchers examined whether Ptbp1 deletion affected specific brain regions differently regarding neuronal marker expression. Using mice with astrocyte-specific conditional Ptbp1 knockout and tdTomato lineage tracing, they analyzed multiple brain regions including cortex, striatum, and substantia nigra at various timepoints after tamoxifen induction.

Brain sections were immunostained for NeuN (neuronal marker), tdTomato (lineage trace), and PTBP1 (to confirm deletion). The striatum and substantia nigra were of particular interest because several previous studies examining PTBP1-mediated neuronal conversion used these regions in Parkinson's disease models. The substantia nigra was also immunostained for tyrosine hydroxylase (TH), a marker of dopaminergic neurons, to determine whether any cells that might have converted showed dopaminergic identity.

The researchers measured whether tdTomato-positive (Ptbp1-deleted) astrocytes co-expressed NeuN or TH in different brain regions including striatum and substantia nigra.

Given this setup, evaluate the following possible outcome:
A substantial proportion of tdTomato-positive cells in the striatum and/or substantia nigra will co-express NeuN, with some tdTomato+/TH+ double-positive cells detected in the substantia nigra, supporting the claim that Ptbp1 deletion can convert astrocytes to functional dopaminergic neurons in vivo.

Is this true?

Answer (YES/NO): NO